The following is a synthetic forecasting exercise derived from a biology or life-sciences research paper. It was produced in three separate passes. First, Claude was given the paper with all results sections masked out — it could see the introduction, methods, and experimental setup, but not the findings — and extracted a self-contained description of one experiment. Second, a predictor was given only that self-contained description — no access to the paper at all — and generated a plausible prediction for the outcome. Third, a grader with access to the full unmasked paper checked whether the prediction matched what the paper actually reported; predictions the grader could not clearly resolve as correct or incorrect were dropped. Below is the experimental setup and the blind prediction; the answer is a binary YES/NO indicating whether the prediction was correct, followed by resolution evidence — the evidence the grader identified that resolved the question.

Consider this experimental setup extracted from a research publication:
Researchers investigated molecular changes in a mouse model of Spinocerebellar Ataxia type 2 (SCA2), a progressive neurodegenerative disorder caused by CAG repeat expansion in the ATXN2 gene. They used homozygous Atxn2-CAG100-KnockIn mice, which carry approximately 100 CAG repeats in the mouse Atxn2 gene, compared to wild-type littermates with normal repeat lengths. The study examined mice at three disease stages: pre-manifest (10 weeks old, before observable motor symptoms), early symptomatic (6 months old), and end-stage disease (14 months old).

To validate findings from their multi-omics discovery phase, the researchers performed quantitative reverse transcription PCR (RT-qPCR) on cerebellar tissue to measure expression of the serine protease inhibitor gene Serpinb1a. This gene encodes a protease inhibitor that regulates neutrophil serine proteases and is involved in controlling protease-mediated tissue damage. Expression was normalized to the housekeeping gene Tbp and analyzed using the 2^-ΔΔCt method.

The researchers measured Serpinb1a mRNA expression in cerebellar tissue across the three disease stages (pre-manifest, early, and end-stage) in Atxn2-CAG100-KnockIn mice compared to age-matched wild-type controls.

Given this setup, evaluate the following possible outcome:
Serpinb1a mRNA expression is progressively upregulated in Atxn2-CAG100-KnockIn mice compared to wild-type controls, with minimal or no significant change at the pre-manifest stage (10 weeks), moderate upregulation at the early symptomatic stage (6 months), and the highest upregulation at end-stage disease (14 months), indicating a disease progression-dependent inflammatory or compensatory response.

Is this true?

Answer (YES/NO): NO